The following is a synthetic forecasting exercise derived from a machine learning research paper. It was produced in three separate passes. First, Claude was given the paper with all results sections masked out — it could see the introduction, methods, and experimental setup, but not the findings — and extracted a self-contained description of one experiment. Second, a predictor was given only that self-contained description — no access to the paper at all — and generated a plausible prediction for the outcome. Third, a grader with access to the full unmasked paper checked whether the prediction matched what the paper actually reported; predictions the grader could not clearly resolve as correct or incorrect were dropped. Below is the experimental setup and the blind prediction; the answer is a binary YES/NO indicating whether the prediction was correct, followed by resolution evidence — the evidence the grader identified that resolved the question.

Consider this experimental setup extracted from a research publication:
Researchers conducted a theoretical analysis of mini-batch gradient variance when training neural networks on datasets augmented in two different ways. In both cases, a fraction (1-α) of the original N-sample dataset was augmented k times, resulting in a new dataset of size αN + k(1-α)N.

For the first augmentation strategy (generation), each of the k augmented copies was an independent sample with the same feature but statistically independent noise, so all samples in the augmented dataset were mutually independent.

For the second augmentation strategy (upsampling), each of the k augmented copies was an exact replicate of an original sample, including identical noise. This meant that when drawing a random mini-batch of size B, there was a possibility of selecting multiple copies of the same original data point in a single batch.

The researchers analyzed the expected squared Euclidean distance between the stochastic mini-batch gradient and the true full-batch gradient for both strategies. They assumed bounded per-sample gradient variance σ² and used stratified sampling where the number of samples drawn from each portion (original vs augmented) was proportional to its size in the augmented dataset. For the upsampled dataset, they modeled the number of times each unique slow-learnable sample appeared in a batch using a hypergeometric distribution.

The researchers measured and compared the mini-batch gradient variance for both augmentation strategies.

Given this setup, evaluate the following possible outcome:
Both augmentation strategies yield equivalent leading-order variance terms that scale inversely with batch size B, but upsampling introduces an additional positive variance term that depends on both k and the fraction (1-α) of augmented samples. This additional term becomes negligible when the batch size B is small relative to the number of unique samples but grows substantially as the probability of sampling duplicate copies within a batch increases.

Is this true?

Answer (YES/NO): YES